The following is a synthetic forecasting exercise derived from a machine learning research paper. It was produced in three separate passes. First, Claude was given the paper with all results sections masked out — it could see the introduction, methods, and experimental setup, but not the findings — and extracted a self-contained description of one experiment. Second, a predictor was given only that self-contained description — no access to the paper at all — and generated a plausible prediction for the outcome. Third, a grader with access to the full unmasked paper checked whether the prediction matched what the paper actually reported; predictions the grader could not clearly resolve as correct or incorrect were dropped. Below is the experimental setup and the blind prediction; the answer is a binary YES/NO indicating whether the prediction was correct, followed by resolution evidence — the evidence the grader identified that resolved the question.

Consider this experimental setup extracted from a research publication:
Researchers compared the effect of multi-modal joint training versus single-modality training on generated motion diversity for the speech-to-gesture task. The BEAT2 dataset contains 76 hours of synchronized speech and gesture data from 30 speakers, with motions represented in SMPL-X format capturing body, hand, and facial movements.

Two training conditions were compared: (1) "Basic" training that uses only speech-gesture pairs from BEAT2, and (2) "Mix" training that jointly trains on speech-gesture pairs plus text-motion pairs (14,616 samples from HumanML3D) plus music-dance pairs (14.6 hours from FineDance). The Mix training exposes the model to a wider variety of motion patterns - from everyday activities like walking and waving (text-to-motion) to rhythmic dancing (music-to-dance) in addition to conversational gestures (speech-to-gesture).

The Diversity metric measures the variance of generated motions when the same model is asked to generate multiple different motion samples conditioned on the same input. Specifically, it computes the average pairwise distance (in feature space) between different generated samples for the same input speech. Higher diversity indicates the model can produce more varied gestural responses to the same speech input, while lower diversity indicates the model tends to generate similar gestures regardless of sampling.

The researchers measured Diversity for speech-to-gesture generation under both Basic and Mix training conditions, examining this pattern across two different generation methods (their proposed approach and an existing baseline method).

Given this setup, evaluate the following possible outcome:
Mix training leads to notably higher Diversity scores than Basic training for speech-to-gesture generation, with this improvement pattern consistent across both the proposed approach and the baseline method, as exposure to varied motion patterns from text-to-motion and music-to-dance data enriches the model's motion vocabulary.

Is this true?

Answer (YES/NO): NO